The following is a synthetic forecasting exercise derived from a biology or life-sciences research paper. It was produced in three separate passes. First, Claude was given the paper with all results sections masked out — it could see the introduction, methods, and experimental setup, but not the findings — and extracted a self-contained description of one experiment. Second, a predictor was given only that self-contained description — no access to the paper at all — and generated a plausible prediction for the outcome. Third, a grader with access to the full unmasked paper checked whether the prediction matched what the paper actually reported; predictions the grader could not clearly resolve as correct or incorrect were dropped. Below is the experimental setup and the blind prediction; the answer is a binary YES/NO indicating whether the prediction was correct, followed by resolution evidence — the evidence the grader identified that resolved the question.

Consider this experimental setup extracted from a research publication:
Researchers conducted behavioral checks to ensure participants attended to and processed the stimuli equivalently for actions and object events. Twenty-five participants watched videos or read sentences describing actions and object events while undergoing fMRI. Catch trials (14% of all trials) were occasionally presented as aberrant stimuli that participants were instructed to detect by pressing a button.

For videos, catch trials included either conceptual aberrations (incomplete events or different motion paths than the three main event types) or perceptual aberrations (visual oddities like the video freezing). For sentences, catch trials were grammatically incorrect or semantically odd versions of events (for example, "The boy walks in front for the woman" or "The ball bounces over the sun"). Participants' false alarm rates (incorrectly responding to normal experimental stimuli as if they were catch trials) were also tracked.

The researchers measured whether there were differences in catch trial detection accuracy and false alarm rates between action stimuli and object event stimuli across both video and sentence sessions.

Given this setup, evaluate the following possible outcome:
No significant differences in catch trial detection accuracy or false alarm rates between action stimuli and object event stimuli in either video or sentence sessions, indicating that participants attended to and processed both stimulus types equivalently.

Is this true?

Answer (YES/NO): YES